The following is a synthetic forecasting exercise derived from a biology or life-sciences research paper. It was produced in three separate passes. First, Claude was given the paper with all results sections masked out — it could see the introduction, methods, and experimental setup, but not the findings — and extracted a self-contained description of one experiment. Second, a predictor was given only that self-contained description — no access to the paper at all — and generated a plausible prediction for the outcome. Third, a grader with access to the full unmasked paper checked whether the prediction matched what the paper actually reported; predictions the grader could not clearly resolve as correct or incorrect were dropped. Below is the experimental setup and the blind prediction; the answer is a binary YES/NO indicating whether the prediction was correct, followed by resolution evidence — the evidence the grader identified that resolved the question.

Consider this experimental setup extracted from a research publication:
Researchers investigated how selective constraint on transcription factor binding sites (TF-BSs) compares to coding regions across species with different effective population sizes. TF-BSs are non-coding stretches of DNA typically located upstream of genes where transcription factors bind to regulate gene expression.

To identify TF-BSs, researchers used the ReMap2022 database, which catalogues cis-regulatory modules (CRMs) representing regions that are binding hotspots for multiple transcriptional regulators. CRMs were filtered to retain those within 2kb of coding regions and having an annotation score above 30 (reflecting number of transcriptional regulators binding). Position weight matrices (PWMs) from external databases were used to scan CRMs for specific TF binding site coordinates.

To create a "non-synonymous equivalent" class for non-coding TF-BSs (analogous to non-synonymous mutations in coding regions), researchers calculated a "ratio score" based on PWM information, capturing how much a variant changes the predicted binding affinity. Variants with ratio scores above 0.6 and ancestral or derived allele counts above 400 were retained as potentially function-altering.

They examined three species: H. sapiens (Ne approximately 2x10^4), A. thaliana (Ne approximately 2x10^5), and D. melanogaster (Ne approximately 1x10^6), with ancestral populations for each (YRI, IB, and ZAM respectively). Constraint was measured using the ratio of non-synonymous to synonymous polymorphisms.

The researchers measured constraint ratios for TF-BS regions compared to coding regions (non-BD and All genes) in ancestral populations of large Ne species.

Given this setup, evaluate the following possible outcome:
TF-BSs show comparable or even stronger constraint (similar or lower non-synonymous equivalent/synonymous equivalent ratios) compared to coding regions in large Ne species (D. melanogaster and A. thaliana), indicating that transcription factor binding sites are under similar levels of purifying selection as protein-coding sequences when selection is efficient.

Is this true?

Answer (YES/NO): YES